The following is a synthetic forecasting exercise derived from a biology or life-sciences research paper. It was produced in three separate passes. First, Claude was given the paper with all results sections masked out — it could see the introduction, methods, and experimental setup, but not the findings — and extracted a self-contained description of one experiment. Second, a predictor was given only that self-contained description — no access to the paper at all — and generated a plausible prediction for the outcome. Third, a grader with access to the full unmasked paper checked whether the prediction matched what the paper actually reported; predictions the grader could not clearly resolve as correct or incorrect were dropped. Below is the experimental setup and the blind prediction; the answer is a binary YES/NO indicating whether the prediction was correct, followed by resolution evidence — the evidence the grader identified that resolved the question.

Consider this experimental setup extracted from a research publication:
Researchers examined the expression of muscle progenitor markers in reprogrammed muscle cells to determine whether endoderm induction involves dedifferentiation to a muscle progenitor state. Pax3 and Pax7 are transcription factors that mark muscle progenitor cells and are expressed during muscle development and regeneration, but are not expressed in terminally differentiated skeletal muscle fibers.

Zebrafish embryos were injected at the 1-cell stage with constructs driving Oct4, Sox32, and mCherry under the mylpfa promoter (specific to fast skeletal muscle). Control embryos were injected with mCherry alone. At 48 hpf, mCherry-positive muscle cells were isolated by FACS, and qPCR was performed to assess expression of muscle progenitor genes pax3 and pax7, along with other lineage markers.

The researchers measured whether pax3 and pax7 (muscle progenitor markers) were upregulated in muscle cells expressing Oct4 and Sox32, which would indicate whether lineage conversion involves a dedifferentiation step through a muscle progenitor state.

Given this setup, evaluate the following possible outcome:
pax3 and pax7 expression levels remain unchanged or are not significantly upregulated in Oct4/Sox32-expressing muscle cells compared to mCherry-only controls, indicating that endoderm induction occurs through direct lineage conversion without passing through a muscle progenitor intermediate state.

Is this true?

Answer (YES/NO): YES